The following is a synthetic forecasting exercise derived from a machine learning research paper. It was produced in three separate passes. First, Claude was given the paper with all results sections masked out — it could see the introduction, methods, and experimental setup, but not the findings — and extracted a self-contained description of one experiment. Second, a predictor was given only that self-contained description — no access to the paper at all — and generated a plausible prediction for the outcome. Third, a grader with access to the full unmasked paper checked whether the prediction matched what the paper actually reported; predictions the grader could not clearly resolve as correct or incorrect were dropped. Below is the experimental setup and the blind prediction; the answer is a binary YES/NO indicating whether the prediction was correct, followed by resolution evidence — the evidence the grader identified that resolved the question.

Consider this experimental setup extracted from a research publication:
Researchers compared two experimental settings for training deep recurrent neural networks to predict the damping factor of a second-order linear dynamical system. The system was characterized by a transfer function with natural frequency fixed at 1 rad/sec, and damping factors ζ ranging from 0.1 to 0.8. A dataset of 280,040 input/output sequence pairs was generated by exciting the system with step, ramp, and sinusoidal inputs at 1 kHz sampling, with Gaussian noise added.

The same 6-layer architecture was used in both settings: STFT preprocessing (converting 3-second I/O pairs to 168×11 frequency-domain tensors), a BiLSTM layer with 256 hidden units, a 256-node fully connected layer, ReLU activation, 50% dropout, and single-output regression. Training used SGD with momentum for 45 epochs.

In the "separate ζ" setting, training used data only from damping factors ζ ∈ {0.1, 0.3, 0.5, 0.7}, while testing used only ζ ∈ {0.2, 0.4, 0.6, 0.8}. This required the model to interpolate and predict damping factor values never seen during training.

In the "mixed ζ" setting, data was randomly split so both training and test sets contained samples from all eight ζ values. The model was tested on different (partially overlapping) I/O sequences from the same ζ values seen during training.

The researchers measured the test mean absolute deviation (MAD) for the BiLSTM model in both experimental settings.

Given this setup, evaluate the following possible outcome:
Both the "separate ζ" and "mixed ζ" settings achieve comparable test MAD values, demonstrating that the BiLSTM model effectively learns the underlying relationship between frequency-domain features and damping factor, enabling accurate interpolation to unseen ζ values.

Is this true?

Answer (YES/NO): NO